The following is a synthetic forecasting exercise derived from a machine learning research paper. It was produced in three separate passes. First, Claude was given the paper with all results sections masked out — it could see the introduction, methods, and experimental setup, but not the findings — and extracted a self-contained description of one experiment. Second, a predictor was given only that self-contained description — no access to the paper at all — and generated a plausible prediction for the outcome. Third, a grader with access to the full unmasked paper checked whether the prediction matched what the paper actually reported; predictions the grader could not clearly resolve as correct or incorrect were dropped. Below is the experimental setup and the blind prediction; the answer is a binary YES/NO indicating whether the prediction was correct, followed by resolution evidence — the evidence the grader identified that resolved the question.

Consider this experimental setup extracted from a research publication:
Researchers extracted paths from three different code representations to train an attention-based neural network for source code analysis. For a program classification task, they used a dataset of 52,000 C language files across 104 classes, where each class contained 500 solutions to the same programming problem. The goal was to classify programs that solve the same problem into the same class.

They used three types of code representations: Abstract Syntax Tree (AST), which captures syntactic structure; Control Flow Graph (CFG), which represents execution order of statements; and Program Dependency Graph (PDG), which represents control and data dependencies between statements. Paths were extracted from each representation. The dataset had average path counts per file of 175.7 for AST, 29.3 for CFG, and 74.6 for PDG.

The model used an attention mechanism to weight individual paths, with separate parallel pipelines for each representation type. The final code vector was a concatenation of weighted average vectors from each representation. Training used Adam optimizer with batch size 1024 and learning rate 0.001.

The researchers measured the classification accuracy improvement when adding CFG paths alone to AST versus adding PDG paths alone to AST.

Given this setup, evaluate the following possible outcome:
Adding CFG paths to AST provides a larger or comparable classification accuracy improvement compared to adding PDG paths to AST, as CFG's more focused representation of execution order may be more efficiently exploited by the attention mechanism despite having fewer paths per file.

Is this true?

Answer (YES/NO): NO